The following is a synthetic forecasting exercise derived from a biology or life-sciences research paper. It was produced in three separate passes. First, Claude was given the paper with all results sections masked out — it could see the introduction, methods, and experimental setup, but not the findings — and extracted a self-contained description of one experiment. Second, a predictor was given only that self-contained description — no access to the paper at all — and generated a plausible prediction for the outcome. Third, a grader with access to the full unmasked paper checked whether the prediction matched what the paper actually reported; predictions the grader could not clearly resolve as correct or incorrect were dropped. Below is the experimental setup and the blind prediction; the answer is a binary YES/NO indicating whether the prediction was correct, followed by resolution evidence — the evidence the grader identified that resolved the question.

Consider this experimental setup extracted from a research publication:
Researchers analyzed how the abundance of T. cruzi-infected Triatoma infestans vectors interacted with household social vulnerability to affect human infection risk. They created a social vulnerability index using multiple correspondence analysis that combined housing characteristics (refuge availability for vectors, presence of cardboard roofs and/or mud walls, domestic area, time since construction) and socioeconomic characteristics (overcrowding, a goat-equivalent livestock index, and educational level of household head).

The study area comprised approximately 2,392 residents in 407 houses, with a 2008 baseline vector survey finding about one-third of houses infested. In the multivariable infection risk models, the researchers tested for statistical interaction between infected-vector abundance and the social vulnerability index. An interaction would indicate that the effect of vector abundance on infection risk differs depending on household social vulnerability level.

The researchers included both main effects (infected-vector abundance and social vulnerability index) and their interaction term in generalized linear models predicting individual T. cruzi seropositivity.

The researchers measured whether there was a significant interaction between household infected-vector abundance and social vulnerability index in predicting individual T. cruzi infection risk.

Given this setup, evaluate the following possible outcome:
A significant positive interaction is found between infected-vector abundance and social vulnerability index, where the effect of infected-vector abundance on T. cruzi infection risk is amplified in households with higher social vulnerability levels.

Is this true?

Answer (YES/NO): NO